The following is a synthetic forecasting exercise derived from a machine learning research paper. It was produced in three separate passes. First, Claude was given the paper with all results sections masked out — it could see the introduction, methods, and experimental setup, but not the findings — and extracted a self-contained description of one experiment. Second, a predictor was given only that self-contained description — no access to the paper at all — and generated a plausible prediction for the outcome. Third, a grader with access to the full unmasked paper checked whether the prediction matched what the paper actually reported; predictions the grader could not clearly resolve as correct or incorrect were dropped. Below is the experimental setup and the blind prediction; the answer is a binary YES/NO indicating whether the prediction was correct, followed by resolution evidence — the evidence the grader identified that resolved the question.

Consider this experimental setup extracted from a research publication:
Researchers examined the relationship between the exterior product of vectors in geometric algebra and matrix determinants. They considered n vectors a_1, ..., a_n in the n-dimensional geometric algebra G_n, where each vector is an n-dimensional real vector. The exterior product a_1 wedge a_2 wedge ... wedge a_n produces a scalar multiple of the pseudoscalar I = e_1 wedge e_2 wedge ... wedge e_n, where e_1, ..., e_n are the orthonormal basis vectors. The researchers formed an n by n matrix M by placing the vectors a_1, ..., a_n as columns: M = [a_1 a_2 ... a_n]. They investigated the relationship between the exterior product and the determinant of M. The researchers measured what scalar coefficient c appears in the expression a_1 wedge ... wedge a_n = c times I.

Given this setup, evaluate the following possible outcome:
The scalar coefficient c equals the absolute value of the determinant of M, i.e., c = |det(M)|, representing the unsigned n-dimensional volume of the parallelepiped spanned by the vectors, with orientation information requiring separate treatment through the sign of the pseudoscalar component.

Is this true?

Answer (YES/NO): NO